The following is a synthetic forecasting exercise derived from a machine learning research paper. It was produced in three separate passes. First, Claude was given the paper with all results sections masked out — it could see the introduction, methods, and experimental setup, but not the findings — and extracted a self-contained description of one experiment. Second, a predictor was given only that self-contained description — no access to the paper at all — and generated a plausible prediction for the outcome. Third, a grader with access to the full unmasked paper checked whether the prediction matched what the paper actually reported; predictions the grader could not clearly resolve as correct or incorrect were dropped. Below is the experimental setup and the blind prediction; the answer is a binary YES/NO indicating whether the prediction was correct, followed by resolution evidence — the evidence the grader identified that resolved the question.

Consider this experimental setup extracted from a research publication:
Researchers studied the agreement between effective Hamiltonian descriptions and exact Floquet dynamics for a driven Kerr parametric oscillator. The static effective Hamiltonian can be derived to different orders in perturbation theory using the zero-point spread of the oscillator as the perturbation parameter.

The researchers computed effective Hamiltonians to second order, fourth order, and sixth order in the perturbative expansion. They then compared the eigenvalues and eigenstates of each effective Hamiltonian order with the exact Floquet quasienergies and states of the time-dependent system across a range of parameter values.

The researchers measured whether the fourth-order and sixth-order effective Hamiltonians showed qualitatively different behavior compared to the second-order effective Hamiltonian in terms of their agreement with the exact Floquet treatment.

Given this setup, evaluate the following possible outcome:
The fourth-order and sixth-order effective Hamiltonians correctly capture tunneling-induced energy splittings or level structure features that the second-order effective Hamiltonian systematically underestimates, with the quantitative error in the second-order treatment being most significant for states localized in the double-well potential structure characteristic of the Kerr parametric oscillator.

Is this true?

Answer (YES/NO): NO